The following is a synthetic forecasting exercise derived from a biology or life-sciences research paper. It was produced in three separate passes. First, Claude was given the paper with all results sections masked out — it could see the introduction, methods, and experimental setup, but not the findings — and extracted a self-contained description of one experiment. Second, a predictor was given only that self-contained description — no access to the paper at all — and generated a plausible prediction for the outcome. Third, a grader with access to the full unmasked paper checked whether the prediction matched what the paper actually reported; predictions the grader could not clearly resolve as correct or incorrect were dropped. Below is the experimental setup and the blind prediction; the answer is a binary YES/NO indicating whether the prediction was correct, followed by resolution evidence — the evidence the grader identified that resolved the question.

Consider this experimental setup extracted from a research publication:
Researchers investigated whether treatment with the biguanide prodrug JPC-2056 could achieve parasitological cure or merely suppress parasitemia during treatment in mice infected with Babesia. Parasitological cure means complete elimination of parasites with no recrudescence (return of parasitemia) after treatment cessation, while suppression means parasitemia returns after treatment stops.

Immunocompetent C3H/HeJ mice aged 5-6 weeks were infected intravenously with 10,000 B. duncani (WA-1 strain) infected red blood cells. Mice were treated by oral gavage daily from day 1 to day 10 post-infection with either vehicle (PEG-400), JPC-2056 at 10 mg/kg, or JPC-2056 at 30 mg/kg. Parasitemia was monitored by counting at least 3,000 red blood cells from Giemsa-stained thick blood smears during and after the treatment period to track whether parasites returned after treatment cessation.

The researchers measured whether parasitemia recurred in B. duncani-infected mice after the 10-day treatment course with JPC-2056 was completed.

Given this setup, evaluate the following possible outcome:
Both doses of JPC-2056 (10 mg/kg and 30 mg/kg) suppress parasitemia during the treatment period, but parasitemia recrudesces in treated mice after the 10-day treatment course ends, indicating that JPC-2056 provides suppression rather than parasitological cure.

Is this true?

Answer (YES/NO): NO